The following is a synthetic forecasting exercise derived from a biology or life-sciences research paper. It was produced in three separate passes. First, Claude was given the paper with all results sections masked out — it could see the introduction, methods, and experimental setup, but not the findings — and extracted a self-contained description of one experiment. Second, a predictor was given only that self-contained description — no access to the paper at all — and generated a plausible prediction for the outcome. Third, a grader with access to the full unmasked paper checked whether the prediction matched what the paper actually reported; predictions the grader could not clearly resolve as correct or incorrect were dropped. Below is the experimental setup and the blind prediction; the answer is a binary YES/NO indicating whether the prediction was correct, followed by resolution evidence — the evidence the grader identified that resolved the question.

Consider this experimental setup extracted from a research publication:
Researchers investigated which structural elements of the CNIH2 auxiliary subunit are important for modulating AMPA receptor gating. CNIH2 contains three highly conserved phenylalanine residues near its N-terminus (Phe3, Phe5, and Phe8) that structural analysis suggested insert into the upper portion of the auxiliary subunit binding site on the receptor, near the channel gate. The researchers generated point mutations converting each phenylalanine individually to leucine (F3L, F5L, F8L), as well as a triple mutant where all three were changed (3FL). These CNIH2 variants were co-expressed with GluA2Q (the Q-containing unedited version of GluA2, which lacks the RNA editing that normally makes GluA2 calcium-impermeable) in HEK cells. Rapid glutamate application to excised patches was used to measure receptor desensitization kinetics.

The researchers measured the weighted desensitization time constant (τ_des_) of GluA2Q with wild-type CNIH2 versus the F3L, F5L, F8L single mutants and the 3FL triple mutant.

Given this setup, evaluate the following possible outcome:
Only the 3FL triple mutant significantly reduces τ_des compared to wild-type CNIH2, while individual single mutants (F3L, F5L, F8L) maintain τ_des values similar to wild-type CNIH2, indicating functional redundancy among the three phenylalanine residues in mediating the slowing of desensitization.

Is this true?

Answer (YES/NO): NO